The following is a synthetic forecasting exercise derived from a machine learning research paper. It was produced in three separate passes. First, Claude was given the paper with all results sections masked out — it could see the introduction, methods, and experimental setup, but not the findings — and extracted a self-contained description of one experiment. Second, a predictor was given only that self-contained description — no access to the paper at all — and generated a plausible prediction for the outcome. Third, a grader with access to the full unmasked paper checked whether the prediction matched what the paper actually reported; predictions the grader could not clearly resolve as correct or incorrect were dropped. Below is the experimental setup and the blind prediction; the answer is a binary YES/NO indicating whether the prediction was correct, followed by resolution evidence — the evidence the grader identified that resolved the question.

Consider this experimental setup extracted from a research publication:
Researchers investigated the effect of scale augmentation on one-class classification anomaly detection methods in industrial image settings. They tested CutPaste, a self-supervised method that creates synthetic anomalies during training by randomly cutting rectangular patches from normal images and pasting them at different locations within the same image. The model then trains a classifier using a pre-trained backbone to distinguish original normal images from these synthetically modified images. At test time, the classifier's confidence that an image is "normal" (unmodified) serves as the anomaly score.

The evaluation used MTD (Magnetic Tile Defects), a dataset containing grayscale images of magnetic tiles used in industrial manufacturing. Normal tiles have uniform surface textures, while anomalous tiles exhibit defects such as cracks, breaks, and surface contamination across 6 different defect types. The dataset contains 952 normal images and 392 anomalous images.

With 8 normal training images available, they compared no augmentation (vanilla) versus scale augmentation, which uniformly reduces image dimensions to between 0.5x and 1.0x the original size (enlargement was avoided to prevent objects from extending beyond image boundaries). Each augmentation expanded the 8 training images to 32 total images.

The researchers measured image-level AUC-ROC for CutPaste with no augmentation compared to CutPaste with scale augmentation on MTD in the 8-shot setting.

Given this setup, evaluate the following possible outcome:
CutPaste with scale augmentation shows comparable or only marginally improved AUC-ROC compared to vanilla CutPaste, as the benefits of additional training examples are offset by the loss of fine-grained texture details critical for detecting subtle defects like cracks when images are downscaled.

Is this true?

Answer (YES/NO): NO